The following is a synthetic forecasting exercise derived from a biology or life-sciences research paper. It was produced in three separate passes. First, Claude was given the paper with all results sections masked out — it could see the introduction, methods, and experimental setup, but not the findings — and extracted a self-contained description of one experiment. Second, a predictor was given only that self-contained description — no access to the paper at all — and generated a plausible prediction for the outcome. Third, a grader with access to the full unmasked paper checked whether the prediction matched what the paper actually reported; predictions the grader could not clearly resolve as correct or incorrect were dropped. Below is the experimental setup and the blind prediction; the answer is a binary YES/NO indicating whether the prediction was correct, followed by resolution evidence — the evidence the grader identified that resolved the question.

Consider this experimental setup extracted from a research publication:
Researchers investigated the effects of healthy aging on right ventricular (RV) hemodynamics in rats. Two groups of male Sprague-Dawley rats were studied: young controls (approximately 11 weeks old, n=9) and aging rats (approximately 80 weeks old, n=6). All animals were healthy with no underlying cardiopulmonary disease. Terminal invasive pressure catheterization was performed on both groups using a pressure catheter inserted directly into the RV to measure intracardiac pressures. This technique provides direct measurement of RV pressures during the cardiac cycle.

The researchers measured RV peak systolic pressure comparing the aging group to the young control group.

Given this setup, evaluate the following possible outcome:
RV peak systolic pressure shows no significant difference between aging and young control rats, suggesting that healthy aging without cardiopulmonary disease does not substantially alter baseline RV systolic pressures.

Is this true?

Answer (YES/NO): NO